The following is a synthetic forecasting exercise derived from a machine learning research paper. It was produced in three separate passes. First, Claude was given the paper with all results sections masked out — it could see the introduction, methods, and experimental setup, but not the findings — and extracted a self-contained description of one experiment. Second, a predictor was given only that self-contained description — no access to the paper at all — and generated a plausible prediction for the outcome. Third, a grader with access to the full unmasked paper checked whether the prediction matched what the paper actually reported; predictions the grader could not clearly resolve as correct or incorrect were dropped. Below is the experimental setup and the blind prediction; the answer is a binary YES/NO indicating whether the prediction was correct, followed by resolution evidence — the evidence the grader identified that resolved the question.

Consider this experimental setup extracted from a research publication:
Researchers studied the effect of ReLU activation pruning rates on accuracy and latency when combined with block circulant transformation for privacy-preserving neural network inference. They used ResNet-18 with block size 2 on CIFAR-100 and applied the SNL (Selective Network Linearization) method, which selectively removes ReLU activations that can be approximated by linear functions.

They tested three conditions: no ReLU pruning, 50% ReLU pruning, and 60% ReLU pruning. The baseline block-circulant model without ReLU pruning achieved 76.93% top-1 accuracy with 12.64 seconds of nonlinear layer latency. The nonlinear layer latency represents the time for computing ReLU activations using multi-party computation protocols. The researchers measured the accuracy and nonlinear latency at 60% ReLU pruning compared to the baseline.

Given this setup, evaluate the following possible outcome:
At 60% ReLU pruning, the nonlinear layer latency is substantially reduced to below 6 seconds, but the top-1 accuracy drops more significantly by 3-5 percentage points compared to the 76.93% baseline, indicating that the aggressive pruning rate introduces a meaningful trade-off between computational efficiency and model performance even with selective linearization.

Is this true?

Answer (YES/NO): NO